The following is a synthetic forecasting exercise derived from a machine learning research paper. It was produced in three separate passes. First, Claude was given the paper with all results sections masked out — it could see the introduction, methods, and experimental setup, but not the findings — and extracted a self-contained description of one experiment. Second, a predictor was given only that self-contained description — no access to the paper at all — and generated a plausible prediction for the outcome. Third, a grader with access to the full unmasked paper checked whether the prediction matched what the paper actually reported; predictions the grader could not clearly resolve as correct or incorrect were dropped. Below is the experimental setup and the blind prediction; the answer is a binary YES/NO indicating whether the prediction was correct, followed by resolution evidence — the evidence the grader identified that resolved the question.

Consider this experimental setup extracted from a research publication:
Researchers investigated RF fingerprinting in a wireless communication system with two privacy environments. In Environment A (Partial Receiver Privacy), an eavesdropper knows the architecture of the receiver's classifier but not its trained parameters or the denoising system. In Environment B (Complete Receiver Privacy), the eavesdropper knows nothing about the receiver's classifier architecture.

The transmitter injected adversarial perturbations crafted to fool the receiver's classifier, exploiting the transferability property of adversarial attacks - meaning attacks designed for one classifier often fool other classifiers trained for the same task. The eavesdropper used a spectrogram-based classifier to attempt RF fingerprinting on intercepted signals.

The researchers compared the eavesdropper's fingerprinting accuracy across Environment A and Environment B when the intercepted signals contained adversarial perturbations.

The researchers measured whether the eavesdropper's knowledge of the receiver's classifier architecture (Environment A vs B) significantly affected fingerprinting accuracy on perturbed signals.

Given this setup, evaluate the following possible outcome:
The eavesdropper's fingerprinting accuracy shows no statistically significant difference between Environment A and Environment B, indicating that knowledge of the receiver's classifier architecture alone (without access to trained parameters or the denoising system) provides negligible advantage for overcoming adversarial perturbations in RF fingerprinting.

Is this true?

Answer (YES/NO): NO